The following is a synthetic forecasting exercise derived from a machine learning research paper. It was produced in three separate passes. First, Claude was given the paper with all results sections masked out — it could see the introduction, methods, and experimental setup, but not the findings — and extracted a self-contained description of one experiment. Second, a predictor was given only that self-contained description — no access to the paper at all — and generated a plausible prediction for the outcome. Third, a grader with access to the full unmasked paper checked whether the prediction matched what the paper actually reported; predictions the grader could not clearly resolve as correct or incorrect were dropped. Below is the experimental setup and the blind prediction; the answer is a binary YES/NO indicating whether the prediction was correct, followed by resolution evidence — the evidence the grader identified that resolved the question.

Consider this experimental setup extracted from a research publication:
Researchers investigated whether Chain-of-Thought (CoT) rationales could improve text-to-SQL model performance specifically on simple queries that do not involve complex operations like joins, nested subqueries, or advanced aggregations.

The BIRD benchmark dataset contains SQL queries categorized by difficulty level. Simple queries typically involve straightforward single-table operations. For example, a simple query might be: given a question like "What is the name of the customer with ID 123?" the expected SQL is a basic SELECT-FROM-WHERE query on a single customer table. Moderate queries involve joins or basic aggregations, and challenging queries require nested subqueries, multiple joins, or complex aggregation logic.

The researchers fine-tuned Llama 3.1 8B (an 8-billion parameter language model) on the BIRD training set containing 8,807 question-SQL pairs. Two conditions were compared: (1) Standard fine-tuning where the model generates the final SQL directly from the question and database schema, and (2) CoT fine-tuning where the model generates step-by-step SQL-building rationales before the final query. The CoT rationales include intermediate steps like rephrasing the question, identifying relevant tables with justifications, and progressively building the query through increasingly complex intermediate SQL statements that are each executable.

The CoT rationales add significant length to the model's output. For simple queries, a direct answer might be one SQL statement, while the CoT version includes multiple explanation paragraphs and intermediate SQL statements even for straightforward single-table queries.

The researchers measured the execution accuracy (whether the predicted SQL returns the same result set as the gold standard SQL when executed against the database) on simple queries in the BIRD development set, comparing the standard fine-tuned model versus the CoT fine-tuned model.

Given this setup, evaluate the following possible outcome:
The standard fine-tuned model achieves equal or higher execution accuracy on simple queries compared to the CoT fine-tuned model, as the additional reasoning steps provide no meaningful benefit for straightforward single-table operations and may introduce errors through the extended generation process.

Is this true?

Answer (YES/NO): NO